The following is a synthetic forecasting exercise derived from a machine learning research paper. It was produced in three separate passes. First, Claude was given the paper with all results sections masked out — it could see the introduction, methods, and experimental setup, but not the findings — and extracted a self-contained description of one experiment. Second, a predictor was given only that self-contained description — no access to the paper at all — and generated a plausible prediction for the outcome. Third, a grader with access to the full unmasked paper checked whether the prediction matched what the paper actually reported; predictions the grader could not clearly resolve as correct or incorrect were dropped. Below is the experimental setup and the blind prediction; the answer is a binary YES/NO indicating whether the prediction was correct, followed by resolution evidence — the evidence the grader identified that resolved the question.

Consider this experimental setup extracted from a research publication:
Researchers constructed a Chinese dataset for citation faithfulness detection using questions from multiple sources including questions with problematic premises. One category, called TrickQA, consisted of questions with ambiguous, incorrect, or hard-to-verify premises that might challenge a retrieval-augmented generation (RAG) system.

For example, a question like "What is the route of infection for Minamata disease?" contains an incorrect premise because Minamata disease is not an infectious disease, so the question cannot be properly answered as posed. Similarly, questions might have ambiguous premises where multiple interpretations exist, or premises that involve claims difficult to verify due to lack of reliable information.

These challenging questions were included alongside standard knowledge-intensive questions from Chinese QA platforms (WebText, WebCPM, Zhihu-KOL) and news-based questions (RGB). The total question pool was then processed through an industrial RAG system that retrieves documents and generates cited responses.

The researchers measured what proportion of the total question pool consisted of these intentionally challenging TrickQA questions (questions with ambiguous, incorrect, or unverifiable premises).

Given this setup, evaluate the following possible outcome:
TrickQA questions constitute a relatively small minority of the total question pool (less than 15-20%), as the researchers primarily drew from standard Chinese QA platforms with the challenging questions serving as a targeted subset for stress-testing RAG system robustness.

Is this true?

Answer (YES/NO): YES